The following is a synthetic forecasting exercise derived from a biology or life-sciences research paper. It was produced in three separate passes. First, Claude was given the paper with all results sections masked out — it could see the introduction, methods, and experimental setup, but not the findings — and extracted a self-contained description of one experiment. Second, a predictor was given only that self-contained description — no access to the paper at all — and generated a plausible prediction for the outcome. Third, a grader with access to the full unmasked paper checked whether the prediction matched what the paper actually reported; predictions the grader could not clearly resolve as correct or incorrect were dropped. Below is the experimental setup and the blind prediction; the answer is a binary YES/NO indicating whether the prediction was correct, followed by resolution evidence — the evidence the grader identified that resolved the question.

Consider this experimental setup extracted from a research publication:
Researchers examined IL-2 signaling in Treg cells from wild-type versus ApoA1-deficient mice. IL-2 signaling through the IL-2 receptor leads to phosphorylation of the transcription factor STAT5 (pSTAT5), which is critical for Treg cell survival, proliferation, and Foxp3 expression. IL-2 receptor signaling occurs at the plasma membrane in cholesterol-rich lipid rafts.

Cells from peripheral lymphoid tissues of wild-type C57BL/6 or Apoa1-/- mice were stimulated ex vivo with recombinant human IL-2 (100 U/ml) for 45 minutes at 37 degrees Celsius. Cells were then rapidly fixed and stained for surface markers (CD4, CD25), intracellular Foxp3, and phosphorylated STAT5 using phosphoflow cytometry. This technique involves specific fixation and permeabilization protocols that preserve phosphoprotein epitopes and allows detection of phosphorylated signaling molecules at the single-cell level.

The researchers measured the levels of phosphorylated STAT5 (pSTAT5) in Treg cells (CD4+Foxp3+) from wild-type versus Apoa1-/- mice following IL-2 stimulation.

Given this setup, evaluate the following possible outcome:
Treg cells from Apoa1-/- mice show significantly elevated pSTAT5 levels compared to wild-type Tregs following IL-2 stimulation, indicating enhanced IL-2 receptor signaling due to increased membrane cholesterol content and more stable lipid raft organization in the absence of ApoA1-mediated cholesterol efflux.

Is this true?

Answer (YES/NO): NO